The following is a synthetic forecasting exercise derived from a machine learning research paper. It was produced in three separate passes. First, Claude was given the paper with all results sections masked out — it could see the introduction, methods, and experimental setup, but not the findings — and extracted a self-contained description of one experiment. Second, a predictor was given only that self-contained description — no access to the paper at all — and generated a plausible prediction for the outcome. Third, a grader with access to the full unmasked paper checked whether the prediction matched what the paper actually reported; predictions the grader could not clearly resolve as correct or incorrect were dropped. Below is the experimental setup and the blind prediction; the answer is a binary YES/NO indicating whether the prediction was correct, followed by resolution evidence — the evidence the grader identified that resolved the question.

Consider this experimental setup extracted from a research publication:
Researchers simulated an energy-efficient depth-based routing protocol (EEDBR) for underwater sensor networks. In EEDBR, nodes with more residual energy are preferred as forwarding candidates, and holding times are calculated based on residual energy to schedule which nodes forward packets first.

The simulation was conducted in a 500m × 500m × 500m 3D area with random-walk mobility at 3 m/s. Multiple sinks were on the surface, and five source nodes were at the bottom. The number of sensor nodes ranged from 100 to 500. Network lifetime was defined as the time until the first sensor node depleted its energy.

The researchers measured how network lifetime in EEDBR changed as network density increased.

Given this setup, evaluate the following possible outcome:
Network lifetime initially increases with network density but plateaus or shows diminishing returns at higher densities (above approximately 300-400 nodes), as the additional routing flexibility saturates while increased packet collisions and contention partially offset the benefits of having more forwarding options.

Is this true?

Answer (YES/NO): NO